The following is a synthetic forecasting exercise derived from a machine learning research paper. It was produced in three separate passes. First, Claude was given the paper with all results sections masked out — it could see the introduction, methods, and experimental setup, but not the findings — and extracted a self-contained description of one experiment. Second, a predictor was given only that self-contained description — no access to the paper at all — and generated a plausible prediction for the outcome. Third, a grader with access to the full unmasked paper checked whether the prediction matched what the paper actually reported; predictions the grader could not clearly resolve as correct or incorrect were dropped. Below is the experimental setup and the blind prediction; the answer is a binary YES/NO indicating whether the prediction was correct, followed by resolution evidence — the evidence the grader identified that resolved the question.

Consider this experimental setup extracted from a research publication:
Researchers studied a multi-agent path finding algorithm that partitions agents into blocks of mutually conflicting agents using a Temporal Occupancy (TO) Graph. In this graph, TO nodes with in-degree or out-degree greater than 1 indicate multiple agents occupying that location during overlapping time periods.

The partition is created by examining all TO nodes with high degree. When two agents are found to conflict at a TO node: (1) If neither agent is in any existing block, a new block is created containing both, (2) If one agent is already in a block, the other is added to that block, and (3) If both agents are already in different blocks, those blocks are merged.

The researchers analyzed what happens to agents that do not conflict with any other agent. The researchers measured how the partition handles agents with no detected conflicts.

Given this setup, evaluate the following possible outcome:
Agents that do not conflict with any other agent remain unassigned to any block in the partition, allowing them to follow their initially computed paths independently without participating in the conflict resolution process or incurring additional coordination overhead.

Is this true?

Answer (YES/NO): NO